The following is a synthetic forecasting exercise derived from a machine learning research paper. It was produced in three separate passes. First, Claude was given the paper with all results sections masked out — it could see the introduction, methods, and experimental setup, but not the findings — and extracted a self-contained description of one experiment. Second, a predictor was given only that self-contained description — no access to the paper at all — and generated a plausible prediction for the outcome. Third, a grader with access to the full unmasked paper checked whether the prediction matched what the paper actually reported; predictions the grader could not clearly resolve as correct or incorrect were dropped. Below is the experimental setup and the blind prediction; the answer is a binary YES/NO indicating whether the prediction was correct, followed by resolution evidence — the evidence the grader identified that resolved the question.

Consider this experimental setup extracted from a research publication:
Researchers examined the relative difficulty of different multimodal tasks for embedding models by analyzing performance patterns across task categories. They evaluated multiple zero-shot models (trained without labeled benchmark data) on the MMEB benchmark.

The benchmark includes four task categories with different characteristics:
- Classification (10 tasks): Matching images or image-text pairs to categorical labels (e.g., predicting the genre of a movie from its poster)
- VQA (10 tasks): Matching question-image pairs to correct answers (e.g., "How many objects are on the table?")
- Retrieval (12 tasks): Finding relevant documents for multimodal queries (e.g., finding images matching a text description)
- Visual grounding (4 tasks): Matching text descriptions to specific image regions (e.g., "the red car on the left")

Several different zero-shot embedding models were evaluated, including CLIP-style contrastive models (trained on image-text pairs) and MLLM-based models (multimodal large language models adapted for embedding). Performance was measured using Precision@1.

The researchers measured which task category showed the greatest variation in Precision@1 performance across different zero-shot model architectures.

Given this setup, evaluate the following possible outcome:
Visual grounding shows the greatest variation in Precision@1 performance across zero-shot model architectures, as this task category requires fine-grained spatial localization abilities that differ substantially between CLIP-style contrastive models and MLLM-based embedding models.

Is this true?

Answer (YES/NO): YES